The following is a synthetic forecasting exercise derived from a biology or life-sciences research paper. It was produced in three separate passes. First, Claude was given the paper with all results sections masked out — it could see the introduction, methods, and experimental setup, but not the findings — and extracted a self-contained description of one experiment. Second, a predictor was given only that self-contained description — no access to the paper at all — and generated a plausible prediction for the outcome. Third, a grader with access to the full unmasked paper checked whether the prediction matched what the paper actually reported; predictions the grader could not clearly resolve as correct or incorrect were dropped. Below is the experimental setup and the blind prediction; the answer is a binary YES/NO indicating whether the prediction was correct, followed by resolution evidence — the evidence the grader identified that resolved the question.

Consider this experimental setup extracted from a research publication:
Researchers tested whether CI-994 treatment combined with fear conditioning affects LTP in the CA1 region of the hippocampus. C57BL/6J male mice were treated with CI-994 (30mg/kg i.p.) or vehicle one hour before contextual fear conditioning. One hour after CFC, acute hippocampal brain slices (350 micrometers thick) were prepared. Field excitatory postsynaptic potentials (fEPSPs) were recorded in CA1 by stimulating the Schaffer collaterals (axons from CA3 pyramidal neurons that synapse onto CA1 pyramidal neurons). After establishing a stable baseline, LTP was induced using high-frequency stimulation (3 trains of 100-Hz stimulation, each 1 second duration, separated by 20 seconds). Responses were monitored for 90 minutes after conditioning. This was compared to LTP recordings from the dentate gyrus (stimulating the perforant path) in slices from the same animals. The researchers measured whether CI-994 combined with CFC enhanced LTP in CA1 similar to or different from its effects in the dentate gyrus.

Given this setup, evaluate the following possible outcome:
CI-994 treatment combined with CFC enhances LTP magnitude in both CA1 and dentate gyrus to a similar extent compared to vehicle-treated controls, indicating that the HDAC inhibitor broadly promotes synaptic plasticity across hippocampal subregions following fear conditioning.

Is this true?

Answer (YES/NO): NO